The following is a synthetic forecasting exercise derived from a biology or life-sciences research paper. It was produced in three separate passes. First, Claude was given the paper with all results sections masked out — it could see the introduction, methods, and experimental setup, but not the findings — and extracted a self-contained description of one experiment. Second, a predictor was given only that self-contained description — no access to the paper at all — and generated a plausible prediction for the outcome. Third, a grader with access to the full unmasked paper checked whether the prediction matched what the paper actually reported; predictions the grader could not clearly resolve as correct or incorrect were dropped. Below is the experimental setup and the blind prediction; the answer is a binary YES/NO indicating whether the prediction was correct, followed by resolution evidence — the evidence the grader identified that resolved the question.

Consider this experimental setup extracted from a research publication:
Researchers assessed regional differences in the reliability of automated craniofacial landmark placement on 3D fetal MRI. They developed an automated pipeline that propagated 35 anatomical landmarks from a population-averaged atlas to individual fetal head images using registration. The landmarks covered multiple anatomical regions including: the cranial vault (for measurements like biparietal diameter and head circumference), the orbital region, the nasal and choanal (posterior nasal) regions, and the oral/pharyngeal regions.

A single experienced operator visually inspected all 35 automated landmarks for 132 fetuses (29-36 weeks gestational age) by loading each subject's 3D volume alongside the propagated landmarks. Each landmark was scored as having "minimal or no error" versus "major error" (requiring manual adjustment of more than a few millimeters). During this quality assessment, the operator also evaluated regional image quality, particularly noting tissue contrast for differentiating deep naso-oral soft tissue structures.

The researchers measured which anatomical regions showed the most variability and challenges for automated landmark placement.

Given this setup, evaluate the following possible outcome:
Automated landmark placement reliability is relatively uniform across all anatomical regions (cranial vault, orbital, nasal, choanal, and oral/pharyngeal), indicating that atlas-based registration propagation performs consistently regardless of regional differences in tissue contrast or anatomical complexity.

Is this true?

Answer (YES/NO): NO